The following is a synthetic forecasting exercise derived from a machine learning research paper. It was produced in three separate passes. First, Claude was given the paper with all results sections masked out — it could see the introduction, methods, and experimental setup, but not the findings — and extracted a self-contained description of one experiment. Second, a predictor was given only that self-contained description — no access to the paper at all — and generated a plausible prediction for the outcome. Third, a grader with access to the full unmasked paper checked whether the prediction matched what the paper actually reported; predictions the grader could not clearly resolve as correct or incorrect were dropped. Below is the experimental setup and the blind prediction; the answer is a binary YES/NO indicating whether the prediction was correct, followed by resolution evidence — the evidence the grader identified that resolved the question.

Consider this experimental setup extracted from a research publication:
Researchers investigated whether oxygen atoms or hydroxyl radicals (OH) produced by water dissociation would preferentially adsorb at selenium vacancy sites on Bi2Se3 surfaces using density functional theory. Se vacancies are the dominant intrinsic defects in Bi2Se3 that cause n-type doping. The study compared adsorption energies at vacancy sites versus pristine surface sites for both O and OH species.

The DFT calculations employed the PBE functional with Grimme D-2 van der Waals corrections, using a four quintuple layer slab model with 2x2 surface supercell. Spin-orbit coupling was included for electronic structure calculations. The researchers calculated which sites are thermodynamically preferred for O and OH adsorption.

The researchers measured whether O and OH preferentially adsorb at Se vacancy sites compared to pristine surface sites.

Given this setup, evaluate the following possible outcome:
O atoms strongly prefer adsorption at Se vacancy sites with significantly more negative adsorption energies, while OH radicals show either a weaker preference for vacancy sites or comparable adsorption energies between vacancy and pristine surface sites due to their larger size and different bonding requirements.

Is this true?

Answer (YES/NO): NO